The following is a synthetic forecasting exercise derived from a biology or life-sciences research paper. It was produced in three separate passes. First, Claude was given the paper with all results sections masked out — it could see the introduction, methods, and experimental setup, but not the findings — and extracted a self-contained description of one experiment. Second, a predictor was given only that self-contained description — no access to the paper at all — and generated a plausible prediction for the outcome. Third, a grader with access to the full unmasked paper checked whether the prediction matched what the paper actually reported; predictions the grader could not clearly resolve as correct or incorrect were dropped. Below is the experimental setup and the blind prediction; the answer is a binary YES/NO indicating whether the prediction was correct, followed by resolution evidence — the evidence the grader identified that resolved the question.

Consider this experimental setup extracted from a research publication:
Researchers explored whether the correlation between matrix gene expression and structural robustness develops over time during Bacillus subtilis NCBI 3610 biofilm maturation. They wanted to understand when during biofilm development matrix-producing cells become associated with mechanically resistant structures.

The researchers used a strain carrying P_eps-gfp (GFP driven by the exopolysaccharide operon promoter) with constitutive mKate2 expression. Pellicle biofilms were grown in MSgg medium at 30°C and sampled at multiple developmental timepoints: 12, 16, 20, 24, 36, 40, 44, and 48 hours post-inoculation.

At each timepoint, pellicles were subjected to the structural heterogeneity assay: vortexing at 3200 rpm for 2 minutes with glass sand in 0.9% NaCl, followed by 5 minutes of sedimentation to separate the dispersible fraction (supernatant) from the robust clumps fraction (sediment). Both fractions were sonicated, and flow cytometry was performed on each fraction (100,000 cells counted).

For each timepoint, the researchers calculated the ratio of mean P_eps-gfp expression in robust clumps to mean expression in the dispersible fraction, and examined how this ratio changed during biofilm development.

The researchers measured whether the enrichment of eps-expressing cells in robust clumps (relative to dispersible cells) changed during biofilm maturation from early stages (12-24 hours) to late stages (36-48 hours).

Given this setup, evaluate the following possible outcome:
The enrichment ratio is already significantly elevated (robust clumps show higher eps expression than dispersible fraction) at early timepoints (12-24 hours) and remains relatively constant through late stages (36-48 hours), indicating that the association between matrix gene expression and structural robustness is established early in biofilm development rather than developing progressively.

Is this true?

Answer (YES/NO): NO